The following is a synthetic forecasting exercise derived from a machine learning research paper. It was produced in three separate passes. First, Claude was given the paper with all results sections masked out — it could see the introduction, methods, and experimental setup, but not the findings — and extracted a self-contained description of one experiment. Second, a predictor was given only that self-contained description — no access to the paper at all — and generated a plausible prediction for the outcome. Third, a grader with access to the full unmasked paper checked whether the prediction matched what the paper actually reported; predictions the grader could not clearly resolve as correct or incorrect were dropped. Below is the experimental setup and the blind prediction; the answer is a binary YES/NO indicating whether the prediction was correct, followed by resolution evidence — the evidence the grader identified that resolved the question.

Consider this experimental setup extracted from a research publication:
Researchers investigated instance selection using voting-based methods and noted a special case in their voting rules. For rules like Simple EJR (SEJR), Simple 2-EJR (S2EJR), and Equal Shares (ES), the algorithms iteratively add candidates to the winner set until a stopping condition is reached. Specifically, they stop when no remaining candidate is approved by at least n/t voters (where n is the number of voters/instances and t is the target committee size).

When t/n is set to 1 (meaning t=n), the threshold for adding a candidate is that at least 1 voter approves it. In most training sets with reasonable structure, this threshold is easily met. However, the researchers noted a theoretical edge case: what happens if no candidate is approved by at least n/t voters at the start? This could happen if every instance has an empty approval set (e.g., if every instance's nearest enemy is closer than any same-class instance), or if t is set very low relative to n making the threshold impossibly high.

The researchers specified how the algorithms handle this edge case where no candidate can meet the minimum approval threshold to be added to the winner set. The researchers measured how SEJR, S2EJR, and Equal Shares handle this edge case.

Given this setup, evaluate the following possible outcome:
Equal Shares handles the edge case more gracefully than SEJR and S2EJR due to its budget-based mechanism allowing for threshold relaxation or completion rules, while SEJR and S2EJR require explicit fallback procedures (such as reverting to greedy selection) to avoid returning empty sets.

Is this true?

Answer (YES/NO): NO